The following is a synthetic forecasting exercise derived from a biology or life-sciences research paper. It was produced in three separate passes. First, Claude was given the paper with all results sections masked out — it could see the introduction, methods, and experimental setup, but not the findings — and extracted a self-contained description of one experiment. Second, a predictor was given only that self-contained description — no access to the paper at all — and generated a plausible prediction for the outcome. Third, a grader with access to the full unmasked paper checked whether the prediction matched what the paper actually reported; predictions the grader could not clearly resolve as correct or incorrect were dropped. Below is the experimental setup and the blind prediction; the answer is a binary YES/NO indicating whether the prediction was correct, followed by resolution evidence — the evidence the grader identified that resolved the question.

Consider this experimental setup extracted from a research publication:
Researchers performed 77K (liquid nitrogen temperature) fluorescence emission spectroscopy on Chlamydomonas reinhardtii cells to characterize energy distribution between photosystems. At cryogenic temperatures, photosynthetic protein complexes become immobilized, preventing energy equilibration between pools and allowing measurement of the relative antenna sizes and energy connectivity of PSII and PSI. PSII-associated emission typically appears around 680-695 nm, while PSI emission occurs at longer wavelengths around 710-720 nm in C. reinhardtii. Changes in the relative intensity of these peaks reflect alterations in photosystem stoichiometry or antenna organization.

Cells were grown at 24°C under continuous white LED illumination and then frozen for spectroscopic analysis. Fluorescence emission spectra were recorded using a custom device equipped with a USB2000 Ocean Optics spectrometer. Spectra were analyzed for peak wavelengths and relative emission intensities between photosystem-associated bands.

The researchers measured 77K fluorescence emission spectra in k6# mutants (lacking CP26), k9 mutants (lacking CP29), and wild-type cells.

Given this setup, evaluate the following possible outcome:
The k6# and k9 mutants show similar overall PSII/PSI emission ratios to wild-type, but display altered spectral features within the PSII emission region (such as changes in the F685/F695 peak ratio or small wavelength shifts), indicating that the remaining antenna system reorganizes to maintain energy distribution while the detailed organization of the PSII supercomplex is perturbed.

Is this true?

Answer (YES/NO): NO